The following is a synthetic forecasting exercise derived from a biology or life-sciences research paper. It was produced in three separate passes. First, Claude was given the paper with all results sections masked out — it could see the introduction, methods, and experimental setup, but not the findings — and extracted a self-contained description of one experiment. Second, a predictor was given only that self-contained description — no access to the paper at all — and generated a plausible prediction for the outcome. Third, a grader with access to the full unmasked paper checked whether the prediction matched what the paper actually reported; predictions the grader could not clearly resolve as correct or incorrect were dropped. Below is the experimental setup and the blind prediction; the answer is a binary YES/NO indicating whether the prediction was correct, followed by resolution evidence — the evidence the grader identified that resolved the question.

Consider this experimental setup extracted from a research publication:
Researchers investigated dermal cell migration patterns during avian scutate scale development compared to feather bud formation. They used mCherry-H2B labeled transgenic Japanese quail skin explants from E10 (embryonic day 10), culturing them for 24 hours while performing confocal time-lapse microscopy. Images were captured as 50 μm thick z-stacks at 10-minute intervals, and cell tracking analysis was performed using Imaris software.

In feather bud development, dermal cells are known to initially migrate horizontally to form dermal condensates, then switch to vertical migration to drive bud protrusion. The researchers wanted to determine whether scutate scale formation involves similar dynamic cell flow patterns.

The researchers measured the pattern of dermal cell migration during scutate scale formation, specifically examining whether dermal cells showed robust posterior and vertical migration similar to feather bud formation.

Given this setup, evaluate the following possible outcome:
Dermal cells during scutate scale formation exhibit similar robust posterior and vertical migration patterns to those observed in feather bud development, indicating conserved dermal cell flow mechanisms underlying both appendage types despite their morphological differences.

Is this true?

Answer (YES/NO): NO